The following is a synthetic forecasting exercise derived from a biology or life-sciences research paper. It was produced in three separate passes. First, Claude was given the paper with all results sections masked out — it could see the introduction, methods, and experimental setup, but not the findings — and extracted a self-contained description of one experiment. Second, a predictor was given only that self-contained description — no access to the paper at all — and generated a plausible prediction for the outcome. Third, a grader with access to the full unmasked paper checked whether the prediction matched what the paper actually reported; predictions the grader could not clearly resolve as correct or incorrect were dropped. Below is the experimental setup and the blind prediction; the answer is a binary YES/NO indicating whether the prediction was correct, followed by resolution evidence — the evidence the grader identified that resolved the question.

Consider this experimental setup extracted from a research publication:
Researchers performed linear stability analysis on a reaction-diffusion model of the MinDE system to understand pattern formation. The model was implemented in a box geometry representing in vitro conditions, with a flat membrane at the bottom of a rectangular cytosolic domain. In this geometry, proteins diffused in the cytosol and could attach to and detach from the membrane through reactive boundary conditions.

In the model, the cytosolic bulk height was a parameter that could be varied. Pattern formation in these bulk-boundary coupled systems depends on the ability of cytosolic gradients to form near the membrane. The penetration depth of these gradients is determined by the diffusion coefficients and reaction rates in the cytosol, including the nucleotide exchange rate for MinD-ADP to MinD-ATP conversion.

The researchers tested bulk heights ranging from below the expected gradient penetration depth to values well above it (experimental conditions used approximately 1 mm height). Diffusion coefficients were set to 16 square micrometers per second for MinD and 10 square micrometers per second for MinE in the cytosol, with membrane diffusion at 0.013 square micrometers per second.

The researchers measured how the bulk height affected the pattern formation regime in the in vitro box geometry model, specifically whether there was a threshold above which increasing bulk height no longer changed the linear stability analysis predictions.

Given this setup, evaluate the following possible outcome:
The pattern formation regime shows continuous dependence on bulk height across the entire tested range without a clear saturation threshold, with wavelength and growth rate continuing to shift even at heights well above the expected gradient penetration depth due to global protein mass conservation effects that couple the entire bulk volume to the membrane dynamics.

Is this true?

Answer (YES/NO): NO